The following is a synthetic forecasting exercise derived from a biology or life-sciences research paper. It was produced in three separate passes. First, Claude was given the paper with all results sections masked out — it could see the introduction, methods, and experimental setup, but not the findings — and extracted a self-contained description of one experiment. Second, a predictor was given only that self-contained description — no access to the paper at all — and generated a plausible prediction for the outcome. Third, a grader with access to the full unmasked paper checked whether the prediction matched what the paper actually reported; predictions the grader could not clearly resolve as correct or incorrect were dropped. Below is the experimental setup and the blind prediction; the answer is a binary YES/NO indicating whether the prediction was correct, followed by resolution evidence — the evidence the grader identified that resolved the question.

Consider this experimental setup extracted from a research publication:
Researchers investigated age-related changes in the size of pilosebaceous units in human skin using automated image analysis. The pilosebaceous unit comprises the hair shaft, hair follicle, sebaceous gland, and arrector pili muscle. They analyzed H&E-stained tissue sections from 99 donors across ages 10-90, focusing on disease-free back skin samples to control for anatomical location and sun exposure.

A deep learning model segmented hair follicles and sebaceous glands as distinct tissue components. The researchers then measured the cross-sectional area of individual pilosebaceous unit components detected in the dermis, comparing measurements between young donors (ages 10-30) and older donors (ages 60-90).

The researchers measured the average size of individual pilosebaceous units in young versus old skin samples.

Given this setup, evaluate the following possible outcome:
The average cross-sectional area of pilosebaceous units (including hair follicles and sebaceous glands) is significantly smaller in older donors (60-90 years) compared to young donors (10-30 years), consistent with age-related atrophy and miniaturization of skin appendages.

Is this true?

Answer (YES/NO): YES